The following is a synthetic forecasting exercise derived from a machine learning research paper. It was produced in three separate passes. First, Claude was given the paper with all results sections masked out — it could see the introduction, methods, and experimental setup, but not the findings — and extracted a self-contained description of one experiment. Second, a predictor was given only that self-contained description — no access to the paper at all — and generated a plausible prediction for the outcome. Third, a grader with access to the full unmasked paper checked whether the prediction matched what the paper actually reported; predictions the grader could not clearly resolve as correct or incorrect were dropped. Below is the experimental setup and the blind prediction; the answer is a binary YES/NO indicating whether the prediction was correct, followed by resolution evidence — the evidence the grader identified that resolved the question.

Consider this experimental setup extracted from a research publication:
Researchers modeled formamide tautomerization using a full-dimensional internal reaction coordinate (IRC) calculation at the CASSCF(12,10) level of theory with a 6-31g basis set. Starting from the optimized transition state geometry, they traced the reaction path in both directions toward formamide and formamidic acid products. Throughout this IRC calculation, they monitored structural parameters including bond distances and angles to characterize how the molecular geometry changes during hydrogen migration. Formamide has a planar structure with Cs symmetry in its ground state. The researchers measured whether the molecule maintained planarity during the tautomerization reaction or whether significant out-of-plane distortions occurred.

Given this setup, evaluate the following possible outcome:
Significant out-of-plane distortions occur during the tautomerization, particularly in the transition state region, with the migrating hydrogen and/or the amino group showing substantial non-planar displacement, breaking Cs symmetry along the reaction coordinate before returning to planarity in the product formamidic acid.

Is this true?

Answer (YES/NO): NO